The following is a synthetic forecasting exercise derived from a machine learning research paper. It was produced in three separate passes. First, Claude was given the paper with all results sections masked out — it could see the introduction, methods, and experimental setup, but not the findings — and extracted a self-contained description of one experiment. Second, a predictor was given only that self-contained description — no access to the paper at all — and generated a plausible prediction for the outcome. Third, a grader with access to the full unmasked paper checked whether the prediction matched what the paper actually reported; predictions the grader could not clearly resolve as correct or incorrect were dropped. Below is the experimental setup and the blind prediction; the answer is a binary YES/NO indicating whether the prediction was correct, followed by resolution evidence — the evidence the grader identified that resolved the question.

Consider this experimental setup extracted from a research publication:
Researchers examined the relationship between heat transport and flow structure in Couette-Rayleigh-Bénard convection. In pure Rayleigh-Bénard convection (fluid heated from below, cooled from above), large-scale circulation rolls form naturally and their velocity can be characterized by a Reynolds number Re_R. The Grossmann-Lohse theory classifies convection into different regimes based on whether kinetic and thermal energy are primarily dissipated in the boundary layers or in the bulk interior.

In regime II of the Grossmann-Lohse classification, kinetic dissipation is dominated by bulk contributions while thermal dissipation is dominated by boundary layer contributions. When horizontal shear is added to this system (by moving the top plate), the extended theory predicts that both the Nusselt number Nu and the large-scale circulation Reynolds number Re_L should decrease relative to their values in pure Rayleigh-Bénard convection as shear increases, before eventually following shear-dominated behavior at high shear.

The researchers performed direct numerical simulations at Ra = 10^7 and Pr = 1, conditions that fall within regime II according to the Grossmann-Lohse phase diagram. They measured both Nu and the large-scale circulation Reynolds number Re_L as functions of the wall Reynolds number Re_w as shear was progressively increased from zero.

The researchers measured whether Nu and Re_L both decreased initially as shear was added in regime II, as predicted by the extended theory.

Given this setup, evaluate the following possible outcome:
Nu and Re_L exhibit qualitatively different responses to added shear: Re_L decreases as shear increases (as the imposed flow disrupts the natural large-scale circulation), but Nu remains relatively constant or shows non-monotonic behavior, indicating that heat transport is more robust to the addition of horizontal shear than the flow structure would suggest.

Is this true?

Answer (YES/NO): NO